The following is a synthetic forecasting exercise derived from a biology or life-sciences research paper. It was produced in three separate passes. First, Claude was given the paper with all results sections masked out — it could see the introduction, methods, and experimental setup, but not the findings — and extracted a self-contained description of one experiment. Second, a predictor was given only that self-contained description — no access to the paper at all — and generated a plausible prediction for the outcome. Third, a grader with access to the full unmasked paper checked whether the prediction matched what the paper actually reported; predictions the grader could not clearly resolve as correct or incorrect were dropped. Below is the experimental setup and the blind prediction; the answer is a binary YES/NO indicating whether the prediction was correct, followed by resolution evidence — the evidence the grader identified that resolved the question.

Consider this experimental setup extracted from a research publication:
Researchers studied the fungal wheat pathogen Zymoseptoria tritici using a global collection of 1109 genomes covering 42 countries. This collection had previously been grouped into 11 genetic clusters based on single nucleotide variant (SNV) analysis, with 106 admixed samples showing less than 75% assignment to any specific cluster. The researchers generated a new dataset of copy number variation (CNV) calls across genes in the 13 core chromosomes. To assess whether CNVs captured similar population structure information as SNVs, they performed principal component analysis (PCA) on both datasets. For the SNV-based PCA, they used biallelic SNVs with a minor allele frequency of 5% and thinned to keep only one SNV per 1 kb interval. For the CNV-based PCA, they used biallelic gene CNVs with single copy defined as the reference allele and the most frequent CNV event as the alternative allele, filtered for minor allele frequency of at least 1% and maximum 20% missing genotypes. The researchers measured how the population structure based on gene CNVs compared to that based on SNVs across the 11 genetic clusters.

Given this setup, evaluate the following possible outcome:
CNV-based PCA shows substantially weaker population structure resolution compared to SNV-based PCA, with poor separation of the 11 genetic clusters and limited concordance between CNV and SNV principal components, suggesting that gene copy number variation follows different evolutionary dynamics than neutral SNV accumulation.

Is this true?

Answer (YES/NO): NO